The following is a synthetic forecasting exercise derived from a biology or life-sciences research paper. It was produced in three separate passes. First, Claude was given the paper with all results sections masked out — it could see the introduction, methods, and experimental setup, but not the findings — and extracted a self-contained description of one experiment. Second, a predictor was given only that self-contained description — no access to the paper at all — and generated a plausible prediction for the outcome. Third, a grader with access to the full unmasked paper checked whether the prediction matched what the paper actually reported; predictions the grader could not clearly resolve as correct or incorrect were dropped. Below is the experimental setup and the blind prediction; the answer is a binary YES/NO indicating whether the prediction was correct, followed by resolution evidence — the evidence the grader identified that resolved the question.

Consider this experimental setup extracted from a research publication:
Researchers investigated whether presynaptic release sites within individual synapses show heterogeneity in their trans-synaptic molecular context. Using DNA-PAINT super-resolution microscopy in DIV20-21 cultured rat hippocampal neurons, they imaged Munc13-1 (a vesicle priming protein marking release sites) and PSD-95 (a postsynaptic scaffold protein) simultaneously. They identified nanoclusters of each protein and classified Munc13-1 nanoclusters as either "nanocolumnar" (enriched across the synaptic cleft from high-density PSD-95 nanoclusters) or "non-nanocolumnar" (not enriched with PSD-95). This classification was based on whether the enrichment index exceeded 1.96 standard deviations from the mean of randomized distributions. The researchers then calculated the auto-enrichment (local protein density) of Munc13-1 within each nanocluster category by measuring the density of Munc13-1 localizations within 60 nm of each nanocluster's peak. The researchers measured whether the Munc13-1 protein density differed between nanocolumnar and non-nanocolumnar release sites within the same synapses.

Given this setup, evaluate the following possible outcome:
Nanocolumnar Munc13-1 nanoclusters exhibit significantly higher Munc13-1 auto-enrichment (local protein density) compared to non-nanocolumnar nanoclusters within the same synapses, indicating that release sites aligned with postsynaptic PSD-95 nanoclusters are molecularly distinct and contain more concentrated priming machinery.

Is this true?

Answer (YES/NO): YES